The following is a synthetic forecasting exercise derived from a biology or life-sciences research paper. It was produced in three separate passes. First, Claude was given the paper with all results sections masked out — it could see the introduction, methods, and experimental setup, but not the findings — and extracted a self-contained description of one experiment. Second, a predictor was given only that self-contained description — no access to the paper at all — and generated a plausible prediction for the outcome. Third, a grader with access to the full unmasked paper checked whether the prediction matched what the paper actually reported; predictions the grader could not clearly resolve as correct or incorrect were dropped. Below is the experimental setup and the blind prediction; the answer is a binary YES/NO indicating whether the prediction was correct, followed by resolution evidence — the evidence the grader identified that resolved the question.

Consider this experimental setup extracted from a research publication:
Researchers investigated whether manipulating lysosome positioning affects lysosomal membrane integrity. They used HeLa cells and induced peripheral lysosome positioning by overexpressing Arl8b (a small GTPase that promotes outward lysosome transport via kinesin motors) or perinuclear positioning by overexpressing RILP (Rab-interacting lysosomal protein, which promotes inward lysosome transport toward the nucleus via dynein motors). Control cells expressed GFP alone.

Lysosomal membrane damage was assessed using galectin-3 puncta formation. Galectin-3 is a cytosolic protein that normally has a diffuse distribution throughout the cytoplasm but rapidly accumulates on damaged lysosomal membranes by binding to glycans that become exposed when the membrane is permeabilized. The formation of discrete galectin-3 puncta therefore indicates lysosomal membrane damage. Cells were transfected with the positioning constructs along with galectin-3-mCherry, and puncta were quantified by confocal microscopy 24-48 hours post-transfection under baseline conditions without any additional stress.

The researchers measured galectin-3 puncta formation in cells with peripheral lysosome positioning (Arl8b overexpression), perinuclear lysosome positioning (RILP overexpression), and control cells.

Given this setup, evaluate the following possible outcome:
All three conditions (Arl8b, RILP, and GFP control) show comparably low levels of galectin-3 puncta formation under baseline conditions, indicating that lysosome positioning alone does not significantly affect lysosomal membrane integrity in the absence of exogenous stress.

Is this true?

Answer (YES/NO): NO